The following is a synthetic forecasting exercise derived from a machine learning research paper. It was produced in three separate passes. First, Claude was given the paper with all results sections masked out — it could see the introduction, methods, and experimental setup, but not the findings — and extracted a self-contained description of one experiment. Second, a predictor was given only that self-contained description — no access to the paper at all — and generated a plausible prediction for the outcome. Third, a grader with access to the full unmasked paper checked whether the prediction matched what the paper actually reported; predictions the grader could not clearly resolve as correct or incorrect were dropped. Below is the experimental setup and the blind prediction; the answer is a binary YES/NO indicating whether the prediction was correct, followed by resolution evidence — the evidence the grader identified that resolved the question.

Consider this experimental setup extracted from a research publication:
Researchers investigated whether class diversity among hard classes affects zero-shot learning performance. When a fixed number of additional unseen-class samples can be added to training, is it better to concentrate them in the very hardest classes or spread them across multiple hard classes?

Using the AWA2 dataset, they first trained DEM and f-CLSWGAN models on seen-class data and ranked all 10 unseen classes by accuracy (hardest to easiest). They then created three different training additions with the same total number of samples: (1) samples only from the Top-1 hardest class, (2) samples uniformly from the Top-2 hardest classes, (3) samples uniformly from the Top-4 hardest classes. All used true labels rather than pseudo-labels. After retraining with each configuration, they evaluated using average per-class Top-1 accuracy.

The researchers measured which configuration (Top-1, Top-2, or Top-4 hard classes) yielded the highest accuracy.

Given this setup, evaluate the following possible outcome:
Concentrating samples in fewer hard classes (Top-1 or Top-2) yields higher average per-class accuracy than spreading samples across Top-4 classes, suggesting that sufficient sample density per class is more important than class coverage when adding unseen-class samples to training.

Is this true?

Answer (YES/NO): NO